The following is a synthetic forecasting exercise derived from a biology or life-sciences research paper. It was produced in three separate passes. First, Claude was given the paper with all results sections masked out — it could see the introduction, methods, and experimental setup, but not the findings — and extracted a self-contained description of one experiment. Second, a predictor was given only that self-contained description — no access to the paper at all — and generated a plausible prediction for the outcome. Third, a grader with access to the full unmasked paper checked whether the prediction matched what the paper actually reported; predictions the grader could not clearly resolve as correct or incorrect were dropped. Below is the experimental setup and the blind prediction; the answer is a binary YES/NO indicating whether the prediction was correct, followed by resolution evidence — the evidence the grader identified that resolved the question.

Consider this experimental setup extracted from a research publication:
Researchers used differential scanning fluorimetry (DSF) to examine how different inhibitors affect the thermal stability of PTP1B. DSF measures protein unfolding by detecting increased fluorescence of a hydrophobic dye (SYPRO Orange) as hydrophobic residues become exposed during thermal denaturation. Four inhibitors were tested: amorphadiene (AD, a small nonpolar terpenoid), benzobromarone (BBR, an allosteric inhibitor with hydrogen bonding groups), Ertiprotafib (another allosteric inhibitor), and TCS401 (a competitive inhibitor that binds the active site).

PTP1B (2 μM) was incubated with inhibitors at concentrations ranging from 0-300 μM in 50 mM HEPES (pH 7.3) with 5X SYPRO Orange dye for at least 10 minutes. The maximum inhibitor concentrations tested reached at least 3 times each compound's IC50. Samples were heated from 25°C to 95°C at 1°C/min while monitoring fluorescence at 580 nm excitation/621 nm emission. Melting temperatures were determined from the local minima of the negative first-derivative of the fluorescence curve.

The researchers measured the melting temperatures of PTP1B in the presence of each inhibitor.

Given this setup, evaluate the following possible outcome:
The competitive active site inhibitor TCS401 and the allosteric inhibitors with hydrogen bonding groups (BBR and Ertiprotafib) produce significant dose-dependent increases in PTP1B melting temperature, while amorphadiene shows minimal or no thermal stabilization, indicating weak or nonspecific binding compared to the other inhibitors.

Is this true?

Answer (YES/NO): NO